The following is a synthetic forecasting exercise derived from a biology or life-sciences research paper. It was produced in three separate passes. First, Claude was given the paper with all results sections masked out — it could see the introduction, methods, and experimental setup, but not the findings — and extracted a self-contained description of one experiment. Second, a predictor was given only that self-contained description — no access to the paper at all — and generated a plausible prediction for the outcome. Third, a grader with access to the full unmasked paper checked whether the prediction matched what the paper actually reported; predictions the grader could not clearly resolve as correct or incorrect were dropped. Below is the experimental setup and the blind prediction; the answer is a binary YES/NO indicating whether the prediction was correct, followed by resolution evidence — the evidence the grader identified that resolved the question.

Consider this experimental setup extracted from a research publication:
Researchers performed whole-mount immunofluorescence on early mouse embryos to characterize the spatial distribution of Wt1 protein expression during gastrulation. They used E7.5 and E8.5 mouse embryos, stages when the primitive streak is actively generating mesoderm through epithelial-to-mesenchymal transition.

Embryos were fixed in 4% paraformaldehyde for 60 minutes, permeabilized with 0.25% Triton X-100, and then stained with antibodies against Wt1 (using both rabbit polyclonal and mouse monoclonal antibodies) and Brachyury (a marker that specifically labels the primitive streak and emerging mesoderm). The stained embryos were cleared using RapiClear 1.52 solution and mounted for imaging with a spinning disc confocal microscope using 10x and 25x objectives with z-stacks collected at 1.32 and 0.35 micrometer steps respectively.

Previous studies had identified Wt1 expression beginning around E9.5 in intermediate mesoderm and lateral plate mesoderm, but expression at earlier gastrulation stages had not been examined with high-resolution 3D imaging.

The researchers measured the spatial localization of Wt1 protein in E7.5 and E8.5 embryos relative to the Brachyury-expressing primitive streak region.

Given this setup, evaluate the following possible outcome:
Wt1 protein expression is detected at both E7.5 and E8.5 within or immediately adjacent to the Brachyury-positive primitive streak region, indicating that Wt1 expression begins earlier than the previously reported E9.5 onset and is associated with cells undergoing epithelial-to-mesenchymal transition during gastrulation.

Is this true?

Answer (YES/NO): YES